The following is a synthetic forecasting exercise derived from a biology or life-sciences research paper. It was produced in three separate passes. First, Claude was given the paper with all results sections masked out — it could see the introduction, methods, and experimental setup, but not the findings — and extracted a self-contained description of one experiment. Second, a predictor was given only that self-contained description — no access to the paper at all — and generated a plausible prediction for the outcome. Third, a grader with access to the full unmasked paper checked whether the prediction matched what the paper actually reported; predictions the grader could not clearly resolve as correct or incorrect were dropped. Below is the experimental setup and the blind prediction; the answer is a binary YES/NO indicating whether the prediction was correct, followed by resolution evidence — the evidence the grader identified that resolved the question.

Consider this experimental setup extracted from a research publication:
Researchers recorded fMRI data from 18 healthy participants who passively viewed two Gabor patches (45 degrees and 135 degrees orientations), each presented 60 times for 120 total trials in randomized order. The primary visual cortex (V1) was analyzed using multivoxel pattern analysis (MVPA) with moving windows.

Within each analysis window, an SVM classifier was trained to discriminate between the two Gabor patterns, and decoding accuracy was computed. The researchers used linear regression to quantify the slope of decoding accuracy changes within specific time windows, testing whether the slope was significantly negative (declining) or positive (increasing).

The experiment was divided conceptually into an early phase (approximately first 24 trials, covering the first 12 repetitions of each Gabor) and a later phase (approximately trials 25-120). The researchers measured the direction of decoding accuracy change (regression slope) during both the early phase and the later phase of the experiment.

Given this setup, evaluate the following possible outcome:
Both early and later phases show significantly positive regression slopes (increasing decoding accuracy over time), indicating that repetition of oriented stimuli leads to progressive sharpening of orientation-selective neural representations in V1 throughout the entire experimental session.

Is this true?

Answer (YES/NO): NO